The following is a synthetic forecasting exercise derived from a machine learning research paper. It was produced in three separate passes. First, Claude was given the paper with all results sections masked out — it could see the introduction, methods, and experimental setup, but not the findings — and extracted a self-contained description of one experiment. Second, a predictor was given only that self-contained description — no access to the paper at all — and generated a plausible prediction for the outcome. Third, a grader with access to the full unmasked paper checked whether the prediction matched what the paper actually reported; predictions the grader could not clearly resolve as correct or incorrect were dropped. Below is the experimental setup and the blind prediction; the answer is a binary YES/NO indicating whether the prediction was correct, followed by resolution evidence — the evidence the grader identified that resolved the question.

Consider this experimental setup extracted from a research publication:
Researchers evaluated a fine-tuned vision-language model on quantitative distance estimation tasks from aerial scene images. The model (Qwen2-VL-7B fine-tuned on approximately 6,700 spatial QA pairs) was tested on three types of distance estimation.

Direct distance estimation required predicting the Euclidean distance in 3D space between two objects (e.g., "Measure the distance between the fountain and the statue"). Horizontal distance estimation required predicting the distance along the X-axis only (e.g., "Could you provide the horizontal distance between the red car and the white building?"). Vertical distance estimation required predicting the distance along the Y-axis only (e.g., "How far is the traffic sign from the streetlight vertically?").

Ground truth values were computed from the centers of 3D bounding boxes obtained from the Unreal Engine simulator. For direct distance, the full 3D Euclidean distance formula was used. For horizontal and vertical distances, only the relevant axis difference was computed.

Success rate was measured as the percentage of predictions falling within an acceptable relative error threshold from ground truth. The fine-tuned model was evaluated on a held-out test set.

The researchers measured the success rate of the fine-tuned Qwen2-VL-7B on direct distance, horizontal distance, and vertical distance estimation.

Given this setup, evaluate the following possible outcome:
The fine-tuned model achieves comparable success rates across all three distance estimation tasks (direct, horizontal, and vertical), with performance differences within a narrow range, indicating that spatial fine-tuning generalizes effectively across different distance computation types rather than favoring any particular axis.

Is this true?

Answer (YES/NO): NO